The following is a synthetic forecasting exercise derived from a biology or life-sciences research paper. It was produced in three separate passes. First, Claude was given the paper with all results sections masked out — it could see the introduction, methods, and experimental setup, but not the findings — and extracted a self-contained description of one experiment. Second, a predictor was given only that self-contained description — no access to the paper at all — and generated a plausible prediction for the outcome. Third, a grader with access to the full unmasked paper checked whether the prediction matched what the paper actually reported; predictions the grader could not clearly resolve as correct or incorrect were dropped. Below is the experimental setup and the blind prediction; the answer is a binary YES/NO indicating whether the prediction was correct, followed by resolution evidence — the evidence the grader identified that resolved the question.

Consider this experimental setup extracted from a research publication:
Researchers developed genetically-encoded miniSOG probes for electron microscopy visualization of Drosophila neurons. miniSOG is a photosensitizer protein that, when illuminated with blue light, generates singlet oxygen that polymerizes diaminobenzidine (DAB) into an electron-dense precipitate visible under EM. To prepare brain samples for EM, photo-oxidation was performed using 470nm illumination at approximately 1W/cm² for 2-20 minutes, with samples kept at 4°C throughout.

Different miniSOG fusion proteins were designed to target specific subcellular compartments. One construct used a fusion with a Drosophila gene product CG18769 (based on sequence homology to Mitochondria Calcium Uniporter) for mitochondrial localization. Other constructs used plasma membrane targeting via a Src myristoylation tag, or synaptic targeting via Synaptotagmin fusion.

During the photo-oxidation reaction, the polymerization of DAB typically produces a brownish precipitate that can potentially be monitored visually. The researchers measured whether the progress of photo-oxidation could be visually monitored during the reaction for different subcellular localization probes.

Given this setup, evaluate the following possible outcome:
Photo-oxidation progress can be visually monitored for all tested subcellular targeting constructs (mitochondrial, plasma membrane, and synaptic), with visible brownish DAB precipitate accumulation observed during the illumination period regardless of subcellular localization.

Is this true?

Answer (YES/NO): NO